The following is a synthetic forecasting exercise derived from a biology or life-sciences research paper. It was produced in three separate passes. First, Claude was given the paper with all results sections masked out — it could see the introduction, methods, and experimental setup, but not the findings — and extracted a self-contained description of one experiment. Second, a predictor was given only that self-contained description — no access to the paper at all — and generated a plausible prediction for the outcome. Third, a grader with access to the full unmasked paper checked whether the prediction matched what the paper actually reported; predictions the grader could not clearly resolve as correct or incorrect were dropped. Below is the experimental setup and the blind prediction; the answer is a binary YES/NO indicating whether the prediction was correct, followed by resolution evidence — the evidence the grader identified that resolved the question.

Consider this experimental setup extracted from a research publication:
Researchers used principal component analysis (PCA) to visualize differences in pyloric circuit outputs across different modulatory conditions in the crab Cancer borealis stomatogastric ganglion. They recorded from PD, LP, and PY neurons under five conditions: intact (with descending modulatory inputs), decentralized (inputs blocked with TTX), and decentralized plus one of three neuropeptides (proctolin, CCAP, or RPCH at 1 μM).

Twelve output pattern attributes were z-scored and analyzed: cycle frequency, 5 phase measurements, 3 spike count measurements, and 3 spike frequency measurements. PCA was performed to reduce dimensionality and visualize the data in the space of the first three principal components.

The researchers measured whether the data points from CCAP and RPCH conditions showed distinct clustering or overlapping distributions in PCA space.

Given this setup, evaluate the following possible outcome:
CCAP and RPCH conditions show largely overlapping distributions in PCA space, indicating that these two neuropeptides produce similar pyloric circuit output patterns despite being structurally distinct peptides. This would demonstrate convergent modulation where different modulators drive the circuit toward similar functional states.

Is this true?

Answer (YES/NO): YES